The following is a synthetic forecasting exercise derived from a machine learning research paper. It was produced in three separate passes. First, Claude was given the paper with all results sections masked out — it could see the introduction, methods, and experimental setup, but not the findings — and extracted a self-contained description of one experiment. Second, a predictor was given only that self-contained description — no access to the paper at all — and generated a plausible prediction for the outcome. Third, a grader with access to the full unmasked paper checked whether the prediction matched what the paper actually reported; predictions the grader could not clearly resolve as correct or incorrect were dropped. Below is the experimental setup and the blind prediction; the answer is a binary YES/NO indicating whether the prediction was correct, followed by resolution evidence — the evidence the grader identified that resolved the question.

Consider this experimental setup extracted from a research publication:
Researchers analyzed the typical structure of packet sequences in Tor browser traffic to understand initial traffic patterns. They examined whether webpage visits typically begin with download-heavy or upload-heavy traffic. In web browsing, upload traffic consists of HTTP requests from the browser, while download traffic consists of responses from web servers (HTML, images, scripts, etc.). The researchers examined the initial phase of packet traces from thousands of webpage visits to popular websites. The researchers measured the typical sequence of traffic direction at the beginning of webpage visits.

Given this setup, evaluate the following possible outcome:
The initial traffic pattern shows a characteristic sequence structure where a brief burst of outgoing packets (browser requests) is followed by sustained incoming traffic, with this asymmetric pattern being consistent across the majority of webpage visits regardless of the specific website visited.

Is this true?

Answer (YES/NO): NO